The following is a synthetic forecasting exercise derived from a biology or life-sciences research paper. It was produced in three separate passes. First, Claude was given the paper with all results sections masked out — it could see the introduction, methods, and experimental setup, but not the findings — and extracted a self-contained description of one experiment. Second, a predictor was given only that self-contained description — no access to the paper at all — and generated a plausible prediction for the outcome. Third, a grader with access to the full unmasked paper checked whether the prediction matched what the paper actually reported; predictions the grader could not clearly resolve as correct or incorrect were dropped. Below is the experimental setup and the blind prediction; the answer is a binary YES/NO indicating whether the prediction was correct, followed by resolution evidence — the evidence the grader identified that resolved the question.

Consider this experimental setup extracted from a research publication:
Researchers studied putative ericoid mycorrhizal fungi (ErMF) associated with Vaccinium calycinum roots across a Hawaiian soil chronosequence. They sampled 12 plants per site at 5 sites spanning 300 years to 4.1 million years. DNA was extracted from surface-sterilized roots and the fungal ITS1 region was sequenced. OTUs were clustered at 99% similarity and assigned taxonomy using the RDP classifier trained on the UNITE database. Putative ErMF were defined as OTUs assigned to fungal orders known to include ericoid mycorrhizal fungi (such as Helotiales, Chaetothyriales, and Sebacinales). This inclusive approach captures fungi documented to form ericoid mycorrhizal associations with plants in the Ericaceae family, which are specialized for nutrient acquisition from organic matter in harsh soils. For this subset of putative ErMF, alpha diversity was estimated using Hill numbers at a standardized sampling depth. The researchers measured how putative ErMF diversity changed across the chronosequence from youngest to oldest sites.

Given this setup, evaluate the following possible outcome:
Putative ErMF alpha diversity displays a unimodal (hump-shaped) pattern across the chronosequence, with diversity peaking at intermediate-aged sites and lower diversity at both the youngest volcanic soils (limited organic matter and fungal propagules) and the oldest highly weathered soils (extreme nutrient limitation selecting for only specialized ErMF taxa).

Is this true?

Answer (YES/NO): NO